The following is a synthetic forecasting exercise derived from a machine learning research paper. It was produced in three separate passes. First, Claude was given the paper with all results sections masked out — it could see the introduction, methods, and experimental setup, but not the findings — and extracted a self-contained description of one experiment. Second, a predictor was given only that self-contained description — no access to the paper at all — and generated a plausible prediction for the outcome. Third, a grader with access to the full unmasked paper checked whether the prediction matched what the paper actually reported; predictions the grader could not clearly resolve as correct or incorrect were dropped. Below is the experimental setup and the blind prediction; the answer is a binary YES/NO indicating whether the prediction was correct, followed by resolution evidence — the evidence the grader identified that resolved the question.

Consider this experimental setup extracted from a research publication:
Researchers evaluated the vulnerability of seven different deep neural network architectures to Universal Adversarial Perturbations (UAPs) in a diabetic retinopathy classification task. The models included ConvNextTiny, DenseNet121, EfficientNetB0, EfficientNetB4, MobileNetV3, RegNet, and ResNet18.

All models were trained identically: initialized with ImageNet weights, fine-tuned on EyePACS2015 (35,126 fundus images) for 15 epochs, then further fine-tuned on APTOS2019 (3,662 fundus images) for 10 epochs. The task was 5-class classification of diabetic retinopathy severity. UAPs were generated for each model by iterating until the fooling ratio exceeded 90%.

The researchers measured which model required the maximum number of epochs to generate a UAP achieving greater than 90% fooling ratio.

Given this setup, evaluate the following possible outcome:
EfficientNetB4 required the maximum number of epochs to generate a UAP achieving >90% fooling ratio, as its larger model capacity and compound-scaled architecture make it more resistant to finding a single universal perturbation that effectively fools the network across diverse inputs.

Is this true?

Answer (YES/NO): NO